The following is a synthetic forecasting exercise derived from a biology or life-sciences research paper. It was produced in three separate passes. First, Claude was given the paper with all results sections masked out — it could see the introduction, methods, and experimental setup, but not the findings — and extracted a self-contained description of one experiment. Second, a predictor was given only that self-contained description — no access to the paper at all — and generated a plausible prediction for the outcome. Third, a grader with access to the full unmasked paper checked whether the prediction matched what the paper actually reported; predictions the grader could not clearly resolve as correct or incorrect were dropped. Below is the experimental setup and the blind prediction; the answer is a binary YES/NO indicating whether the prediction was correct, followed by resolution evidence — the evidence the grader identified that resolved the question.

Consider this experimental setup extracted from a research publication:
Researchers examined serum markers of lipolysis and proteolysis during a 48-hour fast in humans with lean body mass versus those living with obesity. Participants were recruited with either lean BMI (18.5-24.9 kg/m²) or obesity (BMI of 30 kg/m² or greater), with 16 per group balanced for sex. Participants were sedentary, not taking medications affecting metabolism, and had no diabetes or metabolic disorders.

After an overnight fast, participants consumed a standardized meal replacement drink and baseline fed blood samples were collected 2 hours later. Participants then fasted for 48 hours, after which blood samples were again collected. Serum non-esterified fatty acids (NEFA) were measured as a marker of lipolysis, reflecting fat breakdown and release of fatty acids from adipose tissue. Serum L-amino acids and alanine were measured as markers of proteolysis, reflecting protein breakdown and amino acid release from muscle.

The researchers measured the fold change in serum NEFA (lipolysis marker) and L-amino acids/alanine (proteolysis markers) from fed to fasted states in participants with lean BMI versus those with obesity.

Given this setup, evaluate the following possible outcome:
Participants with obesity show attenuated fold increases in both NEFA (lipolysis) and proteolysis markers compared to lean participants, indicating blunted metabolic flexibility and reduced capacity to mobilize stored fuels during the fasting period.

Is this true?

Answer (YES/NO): NO